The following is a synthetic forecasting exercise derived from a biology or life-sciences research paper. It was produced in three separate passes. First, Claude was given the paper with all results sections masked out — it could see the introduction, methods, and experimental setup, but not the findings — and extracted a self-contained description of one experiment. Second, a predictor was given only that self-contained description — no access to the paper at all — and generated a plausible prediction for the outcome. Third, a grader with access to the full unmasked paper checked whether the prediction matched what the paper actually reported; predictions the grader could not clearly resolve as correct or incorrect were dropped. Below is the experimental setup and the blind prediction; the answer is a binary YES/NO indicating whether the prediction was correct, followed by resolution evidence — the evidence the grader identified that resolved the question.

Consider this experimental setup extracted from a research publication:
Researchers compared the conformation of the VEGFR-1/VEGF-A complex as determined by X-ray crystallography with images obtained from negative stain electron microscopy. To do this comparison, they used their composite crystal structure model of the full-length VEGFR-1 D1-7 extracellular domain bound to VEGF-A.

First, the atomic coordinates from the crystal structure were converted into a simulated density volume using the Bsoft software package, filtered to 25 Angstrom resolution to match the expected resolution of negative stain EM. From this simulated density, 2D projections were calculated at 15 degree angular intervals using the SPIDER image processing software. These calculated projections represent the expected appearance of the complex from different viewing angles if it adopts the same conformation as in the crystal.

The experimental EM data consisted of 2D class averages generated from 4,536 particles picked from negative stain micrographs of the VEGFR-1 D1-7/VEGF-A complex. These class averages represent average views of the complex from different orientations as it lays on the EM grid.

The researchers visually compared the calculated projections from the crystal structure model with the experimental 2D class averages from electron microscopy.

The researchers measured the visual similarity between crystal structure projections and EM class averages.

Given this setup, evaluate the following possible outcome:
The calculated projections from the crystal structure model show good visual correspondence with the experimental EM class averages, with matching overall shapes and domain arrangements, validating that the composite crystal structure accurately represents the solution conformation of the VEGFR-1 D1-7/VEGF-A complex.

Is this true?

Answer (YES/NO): YES